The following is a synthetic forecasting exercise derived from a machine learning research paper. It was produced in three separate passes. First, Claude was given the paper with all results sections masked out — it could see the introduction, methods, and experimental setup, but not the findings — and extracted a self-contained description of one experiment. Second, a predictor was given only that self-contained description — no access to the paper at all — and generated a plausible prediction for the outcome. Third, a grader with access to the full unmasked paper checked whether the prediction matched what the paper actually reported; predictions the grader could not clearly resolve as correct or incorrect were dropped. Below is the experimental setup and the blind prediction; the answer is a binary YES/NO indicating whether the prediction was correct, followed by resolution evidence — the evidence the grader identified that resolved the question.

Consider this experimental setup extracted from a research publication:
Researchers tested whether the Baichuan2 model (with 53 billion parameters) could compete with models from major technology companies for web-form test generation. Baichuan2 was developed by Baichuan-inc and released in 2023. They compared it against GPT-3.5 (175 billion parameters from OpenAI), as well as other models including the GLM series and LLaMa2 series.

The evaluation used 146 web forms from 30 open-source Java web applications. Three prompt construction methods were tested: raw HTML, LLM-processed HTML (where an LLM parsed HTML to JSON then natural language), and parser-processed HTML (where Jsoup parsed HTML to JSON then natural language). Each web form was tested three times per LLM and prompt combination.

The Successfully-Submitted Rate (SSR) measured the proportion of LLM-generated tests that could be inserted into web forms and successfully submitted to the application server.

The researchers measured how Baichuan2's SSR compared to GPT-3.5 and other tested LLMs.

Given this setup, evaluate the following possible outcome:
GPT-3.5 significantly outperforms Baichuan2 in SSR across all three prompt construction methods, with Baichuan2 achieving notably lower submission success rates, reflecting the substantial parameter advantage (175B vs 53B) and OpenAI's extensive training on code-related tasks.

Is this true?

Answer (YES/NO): NO